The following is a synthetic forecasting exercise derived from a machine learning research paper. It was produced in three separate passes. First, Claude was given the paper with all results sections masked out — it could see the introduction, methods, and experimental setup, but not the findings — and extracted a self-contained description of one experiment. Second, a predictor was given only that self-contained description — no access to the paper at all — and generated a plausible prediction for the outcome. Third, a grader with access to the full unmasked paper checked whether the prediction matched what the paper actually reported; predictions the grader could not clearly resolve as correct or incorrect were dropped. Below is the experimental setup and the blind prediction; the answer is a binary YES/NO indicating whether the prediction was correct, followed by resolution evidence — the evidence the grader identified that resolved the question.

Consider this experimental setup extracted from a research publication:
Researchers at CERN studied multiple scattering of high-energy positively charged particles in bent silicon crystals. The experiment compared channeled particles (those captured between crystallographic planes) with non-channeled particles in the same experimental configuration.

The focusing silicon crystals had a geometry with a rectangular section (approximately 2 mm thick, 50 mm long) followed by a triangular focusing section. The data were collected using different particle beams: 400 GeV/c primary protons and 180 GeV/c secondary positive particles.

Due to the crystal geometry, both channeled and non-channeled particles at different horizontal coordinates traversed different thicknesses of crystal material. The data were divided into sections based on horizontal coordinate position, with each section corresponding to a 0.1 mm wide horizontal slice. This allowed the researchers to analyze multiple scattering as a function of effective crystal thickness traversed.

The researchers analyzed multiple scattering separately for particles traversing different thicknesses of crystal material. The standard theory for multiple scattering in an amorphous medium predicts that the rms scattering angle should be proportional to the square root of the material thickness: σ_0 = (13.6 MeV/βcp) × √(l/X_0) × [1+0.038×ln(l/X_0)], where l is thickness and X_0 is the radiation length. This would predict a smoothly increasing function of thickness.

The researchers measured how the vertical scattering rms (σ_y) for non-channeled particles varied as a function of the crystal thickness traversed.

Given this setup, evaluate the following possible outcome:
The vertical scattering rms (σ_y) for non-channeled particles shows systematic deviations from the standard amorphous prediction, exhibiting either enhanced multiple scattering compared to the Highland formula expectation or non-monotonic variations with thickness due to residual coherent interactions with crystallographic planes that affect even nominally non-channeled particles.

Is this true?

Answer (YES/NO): NO